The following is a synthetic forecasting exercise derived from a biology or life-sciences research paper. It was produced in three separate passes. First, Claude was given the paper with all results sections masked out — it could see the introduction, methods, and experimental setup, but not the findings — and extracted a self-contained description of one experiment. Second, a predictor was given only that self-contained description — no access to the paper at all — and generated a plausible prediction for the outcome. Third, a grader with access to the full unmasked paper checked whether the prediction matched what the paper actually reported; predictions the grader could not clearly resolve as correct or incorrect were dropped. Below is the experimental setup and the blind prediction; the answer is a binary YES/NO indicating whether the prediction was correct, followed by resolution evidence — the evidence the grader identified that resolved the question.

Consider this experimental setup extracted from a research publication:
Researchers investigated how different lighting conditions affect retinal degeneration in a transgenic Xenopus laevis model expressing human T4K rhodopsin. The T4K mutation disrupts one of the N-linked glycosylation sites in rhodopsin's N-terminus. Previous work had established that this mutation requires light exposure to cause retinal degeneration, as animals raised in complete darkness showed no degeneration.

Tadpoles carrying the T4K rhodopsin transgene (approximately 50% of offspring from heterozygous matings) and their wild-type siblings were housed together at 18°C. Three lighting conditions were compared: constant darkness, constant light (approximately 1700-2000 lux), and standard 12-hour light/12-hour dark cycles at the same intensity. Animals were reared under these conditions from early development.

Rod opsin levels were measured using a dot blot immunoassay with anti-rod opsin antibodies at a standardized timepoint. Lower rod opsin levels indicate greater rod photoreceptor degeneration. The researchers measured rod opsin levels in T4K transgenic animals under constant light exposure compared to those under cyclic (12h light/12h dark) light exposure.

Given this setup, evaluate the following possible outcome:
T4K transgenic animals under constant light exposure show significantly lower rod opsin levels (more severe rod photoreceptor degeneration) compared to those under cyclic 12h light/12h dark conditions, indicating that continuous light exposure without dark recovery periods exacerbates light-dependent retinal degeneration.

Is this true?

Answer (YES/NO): NO